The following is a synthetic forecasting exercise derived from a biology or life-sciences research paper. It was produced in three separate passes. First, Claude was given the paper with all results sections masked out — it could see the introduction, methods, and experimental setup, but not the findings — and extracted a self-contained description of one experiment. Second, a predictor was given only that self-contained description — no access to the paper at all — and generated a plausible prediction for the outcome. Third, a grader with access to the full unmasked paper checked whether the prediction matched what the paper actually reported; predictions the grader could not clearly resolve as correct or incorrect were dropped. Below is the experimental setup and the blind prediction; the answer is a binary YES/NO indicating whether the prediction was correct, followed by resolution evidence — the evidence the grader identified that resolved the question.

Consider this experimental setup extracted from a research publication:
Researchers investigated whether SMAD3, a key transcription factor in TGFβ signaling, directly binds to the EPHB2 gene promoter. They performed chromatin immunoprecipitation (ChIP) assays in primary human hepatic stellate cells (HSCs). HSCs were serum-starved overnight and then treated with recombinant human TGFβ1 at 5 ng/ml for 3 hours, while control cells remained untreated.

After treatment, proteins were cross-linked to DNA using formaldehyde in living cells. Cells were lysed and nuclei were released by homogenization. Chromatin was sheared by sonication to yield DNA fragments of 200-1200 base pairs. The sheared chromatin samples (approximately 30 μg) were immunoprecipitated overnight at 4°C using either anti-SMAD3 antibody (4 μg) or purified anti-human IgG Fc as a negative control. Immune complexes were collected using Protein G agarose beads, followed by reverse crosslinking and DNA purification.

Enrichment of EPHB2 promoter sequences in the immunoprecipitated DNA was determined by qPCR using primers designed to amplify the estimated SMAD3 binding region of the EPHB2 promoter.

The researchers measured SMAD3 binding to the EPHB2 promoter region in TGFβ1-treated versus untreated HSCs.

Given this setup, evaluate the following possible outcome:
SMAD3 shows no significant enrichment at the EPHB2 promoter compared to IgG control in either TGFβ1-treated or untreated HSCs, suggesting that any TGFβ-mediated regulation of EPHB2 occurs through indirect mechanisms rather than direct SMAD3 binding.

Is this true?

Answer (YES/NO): NO